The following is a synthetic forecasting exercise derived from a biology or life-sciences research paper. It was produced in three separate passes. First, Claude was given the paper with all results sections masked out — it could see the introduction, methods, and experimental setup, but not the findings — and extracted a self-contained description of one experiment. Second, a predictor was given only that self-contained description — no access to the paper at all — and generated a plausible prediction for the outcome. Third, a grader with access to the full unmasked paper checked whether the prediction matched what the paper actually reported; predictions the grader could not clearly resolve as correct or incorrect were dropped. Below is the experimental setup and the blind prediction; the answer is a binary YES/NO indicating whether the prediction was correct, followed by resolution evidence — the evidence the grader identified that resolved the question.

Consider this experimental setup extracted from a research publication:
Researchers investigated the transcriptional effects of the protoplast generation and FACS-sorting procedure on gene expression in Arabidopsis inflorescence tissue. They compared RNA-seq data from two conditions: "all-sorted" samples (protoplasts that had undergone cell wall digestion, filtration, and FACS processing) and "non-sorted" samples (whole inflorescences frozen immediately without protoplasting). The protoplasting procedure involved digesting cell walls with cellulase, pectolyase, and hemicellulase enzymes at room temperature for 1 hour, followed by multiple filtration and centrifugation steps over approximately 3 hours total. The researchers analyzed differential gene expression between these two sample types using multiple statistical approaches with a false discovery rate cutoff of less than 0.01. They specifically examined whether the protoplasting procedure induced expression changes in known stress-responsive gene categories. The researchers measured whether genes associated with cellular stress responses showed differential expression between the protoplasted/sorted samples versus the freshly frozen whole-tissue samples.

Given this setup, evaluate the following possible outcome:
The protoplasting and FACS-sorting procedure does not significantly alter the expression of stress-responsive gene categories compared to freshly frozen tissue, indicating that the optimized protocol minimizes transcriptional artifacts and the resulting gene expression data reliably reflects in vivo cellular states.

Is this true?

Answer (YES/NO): NO